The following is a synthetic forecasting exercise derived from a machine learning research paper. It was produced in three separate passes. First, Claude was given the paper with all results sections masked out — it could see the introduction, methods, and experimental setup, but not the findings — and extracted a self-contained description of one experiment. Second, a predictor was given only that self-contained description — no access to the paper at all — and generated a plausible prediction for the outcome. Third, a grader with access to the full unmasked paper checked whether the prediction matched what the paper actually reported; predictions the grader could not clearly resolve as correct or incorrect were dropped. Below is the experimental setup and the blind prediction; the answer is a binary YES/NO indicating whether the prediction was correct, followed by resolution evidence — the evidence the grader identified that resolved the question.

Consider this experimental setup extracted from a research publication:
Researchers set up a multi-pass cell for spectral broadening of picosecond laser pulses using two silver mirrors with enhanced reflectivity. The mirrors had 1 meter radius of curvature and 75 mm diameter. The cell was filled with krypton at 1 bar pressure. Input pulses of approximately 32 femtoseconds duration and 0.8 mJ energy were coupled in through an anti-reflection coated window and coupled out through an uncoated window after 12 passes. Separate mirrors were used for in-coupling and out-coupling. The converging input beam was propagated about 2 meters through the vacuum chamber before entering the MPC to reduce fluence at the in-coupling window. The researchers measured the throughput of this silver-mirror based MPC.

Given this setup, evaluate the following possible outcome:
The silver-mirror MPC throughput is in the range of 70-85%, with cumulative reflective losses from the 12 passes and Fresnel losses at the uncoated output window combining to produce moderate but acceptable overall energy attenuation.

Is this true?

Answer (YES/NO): NO